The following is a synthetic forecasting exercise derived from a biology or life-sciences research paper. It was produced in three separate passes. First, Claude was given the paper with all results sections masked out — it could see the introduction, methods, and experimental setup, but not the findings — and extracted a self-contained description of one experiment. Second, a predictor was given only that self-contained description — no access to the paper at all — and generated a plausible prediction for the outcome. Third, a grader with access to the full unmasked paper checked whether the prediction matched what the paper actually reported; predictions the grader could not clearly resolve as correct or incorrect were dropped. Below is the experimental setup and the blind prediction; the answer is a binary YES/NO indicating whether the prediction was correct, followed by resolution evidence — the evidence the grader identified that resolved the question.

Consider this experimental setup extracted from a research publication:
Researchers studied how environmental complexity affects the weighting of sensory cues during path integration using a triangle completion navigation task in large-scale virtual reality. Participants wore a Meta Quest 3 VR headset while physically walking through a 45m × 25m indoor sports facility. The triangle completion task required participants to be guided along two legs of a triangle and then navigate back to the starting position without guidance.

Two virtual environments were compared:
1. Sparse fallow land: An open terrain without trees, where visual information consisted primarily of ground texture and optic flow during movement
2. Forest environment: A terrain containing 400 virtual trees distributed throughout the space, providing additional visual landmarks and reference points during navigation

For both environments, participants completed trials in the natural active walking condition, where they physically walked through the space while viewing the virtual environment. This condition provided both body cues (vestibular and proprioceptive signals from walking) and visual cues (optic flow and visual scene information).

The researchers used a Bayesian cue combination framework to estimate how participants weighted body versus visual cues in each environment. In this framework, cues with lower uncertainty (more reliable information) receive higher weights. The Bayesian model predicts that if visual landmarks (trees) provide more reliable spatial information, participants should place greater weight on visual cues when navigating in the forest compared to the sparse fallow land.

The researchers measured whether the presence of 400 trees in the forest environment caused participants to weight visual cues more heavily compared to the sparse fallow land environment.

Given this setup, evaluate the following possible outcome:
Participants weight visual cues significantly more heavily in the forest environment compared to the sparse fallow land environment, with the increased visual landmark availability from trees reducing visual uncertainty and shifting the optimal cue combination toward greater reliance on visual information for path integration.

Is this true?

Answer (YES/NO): NO